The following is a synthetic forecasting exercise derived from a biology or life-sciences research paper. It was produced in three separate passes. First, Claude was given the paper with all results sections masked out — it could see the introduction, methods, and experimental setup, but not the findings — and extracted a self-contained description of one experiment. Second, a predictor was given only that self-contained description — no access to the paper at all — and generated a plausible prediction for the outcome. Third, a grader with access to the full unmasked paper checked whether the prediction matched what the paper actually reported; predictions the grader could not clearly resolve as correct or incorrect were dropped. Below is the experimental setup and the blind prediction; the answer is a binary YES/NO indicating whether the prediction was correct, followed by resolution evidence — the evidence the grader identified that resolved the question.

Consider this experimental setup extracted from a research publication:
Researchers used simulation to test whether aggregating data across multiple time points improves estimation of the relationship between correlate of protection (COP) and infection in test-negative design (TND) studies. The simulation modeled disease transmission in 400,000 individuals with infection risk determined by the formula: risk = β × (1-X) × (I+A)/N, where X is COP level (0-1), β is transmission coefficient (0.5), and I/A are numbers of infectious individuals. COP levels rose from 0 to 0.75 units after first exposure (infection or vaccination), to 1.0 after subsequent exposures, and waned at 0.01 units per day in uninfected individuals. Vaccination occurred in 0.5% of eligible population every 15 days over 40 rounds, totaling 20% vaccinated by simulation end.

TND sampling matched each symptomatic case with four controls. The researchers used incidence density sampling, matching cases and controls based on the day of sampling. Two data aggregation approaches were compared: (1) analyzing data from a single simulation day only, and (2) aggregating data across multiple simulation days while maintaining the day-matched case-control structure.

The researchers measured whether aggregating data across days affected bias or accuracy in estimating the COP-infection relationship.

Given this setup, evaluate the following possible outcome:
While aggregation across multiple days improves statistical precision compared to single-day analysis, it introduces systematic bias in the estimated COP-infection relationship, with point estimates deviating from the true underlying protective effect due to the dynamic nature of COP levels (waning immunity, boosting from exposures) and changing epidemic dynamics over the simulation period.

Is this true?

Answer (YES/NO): NO